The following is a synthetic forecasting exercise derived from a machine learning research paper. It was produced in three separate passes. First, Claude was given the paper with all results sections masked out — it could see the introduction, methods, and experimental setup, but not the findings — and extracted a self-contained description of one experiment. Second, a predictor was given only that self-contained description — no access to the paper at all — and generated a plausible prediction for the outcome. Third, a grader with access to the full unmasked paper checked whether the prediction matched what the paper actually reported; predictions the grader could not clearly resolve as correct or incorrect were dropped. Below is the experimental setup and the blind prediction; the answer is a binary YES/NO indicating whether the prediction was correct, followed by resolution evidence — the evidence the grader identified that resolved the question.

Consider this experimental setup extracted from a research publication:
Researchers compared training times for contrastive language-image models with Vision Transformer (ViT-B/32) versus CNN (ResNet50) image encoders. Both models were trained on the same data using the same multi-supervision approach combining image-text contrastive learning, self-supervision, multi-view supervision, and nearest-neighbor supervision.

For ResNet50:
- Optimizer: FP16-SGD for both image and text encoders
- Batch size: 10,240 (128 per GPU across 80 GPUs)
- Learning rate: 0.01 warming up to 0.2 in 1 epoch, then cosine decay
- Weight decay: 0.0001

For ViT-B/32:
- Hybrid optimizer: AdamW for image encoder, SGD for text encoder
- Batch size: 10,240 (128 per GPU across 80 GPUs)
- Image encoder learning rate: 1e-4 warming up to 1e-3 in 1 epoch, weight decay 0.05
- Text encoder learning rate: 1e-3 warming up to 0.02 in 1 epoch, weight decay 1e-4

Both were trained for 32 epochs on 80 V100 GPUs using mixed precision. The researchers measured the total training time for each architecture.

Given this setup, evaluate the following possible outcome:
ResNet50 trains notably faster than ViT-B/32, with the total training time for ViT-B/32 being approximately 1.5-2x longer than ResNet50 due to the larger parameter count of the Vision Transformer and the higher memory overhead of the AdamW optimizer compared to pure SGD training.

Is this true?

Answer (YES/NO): NO